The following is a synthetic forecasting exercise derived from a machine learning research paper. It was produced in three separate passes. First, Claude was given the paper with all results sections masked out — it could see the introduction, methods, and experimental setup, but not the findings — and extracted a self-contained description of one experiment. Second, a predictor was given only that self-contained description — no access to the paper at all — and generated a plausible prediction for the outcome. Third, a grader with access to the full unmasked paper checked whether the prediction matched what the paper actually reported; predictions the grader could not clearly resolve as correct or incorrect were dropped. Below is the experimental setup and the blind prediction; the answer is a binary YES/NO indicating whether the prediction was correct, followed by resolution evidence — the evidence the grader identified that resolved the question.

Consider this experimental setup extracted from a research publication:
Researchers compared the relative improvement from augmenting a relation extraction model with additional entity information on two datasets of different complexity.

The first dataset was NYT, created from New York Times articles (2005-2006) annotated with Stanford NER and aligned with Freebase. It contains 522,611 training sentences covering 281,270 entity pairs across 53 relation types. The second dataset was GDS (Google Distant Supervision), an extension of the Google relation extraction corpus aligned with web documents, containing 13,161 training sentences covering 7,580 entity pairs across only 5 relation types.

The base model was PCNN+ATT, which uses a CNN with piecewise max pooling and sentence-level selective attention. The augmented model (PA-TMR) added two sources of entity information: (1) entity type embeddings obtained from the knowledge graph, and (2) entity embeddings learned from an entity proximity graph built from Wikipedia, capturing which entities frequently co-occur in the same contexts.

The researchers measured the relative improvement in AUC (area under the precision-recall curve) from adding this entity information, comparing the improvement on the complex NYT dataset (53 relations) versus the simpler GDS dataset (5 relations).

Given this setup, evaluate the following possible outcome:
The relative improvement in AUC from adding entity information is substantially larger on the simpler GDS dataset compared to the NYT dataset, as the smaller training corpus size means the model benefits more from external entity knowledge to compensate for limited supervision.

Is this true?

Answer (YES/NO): NO